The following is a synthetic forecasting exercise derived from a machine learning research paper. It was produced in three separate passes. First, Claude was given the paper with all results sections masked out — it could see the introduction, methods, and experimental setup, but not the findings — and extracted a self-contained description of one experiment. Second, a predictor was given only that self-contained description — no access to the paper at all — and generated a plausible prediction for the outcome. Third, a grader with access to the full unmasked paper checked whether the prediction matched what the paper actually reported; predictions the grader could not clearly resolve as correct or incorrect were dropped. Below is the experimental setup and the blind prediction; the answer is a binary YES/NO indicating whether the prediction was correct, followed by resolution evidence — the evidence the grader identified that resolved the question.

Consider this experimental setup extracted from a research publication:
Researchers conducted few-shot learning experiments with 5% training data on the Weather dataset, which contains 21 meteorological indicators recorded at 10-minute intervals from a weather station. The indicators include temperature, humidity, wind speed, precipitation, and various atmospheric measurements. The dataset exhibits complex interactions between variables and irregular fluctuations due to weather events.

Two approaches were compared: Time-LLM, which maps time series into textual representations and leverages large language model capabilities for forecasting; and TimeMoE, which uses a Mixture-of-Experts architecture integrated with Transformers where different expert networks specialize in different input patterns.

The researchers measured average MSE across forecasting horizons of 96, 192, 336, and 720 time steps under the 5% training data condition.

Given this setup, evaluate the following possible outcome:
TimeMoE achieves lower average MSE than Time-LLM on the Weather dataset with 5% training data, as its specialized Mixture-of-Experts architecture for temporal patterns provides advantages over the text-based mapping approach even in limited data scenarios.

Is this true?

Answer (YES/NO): YES